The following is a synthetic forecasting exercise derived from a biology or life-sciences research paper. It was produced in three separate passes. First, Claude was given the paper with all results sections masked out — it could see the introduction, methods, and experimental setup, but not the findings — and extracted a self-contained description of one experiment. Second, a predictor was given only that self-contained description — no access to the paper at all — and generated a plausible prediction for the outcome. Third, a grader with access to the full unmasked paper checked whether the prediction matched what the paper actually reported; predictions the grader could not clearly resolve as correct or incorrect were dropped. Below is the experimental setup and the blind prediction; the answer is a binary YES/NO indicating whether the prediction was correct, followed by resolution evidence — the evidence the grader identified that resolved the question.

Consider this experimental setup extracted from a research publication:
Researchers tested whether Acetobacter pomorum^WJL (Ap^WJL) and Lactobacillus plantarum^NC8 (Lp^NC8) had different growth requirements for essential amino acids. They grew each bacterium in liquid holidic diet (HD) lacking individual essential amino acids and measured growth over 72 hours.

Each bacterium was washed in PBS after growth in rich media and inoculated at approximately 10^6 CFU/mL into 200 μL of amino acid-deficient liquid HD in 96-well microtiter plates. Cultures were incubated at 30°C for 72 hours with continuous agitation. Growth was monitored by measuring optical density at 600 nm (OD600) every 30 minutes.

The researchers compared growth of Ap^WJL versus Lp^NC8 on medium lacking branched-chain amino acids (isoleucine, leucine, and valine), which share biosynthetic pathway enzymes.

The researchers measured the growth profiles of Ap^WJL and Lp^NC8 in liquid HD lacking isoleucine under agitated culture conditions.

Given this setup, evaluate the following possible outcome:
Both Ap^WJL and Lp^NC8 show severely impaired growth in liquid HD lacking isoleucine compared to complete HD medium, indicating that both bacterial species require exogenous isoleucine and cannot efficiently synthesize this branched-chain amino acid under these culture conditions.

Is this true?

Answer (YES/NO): NO